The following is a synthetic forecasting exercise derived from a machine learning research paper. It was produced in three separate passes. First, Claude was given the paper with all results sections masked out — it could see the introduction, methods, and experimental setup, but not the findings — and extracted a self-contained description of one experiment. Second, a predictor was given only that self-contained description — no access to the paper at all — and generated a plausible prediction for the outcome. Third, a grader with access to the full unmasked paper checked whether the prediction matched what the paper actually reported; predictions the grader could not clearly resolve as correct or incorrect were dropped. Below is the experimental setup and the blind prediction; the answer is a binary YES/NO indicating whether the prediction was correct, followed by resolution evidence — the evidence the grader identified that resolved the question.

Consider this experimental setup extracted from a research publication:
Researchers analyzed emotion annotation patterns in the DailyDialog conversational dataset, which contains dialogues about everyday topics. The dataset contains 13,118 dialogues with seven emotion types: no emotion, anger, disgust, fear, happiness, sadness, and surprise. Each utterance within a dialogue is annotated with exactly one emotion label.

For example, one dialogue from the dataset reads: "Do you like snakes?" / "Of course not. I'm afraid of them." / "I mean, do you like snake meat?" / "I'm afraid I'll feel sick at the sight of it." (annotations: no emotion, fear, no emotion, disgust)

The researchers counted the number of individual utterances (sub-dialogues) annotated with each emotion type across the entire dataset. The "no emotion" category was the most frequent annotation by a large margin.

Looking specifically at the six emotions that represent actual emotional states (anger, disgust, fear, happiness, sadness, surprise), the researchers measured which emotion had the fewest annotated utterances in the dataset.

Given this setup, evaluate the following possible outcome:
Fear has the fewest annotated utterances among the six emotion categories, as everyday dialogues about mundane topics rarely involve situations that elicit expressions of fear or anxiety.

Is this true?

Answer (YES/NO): YES